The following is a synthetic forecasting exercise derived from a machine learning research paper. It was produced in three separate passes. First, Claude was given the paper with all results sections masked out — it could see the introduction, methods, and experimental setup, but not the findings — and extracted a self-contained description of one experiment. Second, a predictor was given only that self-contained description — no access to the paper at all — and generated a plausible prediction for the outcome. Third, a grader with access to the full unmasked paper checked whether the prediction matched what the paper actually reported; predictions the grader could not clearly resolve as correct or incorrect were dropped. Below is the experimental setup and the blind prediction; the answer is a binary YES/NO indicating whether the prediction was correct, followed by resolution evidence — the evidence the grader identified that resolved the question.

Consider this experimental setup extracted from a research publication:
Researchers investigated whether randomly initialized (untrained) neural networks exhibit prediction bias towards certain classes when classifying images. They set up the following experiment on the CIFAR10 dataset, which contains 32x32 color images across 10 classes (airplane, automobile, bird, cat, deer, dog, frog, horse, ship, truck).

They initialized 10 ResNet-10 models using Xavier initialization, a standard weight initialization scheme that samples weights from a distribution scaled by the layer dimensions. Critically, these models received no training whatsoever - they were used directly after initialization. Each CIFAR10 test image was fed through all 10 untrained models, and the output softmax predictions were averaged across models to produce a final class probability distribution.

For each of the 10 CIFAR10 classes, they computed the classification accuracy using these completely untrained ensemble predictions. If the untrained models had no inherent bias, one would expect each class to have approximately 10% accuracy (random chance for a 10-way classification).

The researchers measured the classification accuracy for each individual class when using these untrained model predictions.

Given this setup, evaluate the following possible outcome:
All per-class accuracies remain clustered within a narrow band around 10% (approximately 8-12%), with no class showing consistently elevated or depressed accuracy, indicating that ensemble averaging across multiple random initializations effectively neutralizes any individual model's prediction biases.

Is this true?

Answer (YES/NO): NO